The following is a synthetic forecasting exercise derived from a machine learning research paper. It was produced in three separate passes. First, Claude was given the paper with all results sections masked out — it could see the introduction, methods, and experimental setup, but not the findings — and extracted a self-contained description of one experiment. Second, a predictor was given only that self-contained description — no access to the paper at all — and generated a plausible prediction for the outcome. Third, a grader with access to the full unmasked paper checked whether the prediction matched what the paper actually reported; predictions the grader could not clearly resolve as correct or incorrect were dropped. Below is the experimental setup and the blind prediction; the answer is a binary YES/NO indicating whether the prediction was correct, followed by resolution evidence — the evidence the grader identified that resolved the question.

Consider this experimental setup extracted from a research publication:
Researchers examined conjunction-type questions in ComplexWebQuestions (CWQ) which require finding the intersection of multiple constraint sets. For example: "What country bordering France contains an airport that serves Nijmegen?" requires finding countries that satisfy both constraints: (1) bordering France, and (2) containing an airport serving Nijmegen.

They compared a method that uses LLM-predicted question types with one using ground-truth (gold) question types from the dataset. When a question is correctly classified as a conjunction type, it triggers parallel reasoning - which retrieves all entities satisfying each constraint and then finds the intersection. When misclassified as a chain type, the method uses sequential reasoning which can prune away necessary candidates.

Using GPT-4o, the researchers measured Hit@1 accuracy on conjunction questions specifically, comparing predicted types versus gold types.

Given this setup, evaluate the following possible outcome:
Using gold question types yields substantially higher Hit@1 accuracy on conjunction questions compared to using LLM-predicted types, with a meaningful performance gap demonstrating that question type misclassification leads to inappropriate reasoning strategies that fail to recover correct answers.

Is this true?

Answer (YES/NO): NO